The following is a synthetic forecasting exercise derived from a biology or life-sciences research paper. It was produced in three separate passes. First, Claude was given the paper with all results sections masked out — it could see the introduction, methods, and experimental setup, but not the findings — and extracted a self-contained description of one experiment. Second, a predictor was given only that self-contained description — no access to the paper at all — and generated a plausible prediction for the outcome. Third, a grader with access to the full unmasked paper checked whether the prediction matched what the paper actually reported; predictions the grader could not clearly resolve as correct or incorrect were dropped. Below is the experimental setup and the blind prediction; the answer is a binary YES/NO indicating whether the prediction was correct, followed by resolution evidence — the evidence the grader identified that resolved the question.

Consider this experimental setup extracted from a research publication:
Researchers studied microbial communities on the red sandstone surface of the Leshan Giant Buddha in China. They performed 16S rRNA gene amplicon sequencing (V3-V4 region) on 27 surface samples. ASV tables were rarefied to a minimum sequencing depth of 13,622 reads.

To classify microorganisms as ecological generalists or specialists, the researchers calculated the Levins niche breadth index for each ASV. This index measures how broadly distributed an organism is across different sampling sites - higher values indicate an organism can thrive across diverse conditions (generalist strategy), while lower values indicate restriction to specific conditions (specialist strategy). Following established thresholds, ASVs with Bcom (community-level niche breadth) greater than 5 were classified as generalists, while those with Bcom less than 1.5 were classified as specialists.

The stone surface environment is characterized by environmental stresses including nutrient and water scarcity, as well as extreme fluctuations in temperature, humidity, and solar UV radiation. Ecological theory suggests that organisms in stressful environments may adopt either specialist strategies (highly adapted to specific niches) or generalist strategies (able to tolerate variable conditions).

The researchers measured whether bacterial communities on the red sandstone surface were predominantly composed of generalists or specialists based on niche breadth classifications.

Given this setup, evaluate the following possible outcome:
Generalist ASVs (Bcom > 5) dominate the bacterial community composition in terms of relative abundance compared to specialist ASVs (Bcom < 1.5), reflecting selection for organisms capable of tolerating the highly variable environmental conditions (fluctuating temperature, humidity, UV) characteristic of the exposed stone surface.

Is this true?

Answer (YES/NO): NO